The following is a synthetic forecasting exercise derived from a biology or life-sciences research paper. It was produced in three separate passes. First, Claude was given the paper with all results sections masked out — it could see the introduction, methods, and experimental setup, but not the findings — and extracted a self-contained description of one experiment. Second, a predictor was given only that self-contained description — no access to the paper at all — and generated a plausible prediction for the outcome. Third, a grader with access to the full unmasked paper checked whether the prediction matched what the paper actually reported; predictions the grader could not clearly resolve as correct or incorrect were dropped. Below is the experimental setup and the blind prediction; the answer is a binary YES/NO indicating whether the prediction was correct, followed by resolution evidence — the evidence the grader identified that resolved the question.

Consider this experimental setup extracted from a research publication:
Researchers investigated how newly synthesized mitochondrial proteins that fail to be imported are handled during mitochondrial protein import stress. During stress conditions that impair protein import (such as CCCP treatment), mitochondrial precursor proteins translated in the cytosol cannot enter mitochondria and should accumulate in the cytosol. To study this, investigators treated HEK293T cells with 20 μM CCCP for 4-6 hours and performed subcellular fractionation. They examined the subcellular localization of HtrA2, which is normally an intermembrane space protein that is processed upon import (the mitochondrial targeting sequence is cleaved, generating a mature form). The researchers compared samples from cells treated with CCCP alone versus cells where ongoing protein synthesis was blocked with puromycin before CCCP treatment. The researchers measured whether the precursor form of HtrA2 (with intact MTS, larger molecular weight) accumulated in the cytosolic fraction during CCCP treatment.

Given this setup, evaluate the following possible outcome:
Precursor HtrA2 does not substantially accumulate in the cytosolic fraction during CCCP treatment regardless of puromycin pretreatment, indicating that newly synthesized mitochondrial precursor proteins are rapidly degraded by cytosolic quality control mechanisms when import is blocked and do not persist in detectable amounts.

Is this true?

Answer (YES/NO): NO